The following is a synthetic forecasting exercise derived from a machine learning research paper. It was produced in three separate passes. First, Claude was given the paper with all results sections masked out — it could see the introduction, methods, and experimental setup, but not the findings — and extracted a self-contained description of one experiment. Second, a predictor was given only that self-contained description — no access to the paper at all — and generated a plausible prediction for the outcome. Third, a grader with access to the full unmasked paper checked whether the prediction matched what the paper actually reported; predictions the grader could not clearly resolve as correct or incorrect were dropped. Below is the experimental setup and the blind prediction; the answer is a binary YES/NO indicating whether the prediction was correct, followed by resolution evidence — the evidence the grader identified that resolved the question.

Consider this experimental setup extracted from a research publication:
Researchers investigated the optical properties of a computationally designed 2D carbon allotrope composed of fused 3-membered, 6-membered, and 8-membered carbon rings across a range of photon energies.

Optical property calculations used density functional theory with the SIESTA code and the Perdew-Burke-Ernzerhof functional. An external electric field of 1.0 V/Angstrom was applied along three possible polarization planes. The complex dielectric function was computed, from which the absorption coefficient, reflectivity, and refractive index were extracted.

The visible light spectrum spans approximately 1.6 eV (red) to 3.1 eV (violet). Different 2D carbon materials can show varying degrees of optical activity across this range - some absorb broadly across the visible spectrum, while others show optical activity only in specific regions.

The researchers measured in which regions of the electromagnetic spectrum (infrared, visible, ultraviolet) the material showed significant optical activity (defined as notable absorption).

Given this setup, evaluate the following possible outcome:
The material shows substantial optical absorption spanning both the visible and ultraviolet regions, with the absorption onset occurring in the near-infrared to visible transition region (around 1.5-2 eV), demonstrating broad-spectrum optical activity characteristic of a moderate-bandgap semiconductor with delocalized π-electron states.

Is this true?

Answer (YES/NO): NO